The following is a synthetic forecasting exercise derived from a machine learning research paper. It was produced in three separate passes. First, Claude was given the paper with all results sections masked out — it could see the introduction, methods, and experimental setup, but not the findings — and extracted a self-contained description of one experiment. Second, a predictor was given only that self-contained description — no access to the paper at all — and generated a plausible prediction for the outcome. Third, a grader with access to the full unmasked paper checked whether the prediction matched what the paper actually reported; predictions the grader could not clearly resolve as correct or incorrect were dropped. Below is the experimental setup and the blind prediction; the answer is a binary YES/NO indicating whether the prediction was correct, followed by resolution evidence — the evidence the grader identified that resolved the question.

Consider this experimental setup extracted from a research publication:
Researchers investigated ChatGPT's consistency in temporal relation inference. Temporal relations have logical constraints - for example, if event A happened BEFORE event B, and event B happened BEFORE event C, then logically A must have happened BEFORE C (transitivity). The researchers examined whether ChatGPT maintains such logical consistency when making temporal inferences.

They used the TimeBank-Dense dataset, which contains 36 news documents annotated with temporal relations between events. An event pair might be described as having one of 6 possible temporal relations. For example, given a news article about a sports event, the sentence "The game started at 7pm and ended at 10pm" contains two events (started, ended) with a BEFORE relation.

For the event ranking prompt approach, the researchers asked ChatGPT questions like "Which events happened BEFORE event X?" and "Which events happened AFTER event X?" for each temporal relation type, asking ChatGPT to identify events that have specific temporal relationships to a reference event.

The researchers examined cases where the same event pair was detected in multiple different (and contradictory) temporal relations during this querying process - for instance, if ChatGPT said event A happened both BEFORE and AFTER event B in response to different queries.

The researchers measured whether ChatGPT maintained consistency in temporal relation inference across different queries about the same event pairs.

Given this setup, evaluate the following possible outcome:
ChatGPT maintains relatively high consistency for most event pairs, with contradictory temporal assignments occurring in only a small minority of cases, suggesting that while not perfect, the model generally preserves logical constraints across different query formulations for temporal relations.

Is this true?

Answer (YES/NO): NO